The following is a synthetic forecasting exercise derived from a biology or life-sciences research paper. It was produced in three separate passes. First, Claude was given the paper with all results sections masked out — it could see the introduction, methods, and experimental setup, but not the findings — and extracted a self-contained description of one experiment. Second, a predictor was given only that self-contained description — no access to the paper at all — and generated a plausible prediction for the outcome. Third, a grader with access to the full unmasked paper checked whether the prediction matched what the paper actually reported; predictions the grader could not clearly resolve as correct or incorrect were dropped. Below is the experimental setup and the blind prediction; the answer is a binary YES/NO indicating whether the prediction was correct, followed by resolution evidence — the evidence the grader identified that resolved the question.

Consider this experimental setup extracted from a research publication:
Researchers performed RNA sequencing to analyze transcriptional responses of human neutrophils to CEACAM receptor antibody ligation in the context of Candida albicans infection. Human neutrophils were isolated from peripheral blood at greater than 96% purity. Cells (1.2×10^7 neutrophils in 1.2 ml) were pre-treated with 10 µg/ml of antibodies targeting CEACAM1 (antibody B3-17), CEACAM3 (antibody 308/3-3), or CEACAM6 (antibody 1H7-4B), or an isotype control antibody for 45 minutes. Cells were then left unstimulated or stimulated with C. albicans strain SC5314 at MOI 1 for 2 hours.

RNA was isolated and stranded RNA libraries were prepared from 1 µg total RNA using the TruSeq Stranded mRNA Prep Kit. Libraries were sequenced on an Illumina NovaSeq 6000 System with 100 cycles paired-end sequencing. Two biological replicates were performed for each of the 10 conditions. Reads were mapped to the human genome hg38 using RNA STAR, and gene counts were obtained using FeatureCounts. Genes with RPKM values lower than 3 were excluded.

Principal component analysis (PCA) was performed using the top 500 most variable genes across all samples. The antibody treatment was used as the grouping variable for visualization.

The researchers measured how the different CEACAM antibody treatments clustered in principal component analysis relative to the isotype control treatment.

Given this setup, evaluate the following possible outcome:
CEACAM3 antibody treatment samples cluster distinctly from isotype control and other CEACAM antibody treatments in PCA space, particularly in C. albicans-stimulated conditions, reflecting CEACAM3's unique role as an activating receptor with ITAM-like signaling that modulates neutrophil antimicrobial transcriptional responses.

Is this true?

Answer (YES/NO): NO